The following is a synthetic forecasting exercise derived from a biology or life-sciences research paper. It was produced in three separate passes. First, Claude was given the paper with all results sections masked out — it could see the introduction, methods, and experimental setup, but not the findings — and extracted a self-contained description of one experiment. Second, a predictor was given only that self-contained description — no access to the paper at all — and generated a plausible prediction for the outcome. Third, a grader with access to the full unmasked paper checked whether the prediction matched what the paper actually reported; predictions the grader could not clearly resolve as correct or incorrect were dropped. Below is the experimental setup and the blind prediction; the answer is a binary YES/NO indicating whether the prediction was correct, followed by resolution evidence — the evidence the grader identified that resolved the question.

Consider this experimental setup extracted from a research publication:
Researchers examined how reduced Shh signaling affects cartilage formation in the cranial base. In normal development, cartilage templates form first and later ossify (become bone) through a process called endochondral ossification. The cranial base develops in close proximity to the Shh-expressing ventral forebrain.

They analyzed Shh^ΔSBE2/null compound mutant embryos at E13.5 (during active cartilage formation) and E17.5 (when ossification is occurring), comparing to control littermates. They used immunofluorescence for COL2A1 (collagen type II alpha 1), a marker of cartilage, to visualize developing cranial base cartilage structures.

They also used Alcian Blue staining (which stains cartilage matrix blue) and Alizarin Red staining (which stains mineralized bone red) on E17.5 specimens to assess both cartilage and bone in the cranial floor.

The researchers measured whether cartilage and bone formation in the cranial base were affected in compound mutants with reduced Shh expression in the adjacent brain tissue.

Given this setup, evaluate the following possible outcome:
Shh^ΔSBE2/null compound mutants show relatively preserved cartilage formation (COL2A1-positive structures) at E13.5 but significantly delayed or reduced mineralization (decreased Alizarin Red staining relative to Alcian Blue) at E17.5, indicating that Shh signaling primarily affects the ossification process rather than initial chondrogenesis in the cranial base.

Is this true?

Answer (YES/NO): NO